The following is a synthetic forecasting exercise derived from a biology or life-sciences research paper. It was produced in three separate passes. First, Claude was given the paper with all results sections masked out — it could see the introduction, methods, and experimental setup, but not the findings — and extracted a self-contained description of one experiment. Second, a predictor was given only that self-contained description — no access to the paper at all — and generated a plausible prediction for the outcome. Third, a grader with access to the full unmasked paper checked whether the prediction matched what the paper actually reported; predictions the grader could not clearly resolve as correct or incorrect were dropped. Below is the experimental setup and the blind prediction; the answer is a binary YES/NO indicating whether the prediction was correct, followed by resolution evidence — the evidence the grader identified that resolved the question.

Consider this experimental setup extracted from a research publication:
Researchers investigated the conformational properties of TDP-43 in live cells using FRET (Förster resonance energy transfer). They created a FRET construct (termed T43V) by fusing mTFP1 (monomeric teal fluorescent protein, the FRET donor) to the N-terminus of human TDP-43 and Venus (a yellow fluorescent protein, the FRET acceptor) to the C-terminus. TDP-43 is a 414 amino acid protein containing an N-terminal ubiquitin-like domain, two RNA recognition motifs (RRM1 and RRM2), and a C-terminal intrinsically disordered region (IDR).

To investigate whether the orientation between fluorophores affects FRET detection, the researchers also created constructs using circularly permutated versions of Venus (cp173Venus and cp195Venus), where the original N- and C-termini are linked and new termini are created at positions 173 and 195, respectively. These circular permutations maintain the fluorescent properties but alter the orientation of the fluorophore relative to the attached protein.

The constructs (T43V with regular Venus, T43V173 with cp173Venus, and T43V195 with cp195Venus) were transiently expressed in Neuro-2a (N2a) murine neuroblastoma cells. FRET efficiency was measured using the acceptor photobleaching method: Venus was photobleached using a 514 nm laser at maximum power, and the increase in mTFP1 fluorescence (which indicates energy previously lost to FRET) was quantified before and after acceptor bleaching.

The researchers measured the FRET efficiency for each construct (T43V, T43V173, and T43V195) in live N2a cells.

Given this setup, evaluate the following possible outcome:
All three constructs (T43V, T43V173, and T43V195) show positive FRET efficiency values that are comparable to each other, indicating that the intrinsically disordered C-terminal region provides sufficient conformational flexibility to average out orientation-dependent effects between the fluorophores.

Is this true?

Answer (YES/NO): NO